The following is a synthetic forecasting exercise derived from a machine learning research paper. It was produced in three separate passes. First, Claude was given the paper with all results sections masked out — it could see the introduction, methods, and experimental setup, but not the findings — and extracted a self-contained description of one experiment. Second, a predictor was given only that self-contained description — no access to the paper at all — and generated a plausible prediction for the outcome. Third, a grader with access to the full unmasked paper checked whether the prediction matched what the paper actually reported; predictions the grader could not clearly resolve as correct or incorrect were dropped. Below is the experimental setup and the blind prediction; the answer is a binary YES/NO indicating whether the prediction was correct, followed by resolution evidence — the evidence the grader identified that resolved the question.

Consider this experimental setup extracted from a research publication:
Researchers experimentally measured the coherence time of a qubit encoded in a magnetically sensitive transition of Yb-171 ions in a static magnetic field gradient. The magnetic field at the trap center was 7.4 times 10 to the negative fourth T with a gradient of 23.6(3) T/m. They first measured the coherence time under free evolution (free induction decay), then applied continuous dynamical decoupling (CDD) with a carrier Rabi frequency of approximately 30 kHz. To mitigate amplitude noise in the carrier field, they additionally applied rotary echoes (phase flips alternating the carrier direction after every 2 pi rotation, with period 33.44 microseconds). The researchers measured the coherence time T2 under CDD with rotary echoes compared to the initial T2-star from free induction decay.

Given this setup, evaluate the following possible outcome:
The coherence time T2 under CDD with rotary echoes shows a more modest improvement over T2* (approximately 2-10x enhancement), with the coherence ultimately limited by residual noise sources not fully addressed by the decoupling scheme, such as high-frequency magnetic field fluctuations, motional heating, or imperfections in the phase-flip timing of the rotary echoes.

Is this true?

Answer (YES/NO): NO